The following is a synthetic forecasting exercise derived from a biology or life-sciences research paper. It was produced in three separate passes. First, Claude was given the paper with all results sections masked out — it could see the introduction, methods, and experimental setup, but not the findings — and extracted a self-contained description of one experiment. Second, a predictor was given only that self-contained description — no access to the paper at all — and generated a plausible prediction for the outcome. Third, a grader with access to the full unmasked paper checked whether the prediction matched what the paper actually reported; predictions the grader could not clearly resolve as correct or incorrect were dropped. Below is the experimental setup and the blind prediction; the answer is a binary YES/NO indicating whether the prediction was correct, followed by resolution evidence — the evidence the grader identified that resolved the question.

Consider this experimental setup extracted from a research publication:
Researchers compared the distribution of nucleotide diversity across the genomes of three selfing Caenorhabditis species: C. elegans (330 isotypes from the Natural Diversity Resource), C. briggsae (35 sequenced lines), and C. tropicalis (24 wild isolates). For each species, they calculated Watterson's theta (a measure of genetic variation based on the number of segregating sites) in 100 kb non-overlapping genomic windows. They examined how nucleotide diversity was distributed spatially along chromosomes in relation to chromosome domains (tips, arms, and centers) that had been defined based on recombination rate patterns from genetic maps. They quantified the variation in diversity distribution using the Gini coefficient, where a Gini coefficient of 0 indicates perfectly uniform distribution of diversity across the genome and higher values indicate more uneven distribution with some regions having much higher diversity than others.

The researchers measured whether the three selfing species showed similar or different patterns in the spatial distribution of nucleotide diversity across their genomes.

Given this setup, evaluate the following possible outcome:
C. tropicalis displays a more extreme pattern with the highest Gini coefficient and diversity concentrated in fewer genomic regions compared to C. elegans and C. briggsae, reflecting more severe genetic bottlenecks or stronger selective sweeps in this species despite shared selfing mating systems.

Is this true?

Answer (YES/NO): NO